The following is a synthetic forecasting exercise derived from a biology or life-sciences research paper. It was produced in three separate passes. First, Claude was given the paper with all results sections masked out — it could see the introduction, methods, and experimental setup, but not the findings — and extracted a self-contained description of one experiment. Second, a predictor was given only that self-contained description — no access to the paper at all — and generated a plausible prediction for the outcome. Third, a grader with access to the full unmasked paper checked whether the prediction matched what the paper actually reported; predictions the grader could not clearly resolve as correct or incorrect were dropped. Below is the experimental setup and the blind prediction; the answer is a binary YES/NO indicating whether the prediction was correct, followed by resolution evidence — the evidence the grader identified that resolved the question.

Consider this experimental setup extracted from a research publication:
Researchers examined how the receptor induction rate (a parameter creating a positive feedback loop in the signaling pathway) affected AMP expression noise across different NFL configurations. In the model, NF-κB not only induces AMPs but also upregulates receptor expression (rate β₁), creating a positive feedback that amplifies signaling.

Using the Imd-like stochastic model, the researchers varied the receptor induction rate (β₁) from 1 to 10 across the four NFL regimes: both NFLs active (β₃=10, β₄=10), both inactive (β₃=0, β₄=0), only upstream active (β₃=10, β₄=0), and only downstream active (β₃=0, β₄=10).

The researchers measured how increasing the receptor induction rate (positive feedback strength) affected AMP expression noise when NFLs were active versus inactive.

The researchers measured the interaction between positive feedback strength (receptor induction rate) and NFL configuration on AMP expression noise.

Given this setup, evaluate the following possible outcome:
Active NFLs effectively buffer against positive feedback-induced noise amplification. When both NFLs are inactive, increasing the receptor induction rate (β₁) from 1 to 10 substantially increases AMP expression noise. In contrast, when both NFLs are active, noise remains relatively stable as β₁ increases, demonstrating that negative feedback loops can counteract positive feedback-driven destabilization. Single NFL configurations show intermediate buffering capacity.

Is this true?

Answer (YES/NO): NO